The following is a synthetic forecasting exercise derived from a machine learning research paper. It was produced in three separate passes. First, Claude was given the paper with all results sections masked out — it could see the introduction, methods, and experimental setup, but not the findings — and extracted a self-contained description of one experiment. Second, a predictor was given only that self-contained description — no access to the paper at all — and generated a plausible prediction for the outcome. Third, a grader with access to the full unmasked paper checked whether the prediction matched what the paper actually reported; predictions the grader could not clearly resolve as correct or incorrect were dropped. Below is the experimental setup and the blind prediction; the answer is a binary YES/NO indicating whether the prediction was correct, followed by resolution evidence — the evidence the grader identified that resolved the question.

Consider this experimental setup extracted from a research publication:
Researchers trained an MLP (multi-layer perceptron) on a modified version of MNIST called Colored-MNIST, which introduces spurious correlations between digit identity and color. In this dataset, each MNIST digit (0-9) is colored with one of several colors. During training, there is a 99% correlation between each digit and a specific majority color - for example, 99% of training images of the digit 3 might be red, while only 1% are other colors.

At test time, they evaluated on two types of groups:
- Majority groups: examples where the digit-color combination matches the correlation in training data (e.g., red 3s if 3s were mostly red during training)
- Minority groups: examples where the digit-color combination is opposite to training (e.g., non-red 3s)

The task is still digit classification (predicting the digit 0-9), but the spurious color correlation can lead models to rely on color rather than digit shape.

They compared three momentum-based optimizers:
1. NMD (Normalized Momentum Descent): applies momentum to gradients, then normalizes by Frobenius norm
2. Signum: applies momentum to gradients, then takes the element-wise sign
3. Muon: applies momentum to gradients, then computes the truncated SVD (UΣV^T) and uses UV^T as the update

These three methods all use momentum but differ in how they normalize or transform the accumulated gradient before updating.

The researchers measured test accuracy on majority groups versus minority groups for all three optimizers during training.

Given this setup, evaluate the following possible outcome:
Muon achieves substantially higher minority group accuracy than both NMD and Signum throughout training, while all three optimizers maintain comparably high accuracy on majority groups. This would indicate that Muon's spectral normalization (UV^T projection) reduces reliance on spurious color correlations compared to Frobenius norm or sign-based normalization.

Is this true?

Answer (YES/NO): NO